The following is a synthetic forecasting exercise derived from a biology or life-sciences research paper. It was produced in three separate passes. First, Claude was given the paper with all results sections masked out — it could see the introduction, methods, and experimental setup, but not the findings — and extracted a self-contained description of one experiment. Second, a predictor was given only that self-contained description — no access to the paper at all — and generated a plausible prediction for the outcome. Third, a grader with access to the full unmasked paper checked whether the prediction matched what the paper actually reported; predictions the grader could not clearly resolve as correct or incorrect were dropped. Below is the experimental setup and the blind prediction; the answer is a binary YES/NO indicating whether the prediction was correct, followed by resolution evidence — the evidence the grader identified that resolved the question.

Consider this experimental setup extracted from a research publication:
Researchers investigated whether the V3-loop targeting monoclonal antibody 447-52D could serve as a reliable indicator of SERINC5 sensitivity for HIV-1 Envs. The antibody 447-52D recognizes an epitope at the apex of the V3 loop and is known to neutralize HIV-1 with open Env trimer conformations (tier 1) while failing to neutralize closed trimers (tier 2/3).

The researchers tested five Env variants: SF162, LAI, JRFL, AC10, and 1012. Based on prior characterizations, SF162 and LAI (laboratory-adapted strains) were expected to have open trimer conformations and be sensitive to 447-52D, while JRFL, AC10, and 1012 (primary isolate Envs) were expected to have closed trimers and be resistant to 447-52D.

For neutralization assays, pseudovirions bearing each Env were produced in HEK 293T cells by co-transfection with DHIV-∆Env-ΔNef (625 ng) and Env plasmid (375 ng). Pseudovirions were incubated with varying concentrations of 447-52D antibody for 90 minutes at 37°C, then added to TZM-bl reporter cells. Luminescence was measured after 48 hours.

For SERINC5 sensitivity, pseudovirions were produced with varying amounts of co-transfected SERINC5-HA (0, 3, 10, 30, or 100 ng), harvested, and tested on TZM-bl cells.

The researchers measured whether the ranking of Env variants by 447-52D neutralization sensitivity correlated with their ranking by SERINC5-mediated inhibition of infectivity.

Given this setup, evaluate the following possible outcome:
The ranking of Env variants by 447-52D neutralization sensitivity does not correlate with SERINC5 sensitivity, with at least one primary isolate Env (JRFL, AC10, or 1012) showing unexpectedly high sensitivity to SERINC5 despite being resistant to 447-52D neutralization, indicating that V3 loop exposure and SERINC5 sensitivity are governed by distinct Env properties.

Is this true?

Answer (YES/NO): NO